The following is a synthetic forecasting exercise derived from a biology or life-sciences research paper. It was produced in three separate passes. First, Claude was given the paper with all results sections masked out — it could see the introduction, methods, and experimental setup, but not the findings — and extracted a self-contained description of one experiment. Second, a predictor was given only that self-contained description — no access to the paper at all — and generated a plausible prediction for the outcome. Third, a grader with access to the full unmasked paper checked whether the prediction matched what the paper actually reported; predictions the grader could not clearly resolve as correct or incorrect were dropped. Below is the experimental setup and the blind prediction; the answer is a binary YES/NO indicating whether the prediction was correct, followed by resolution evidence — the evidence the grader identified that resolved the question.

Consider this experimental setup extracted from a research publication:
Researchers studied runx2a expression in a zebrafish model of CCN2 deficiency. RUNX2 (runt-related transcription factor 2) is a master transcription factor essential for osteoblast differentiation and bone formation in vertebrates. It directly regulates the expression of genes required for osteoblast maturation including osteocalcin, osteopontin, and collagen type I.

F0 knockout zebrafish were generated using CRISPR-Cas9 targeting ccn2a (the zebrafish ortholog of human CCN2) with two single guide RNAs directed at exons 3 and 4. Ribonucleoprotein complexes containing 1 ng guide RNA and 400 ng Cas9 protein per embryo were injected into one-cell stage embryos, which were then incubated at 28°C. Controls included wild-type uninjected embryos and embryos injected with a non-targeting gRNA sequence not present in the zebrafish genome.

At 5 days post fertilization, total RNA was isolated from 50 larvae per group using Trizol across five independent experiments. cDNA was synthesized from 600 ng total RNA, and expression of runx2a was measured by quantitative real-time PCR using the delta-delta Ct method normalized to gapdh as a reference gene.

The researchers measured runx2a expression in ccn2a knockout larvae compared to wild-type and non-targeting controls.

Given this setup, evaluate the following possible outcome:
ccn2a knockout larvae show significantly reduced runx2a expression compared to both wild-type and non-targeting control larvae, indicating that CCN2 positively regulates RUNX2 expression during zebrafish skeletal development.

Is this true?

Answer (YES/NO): YES